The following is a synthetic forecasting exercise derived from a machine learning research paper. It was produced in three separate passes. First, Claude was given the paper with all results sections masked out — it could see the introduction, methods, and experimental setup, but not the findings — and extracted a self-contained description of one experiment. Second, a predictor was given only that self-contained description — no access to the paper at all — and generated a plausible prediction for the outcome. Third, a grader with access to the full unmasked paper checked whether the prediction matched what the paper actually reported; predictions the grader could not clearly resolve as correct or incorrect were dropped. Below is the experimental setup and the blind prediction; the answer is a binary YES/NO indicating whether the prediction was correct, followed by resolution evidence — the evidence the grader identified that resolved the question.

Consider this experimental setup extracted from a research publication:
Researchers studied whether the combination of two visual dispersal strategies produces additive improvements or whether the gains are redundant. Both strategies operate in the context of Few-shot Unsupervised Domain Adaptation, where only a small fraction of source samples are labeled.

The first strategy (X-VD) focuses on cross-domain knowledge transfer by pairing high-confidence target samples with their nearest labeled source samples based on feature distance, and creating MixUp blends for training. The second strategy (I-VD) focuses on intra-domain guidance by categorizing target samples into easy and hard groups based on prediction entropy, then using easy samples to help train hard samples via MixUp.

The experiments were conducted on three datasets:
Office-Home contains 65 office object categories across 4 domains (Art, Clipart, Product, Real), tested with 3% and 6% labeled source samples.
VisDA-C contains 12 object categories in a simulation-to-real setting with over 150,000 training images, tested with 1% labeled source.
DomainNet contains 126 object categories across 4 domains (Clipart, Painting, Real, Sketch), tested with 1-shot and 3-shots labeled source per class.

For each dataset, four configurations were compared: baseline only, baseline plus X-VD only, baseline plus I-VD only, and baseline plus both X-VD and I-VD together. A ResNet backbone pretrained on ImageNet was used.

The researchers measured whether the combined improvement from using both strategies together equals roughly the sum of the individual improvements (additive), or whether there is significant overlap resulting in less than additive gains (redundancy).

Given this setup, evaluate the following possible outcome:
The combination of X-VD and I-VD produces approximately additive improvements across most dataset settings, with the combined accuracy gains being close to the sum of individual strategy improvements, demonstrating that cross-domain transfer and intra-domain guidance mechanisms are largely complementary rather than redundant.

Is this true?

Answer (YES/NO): NO